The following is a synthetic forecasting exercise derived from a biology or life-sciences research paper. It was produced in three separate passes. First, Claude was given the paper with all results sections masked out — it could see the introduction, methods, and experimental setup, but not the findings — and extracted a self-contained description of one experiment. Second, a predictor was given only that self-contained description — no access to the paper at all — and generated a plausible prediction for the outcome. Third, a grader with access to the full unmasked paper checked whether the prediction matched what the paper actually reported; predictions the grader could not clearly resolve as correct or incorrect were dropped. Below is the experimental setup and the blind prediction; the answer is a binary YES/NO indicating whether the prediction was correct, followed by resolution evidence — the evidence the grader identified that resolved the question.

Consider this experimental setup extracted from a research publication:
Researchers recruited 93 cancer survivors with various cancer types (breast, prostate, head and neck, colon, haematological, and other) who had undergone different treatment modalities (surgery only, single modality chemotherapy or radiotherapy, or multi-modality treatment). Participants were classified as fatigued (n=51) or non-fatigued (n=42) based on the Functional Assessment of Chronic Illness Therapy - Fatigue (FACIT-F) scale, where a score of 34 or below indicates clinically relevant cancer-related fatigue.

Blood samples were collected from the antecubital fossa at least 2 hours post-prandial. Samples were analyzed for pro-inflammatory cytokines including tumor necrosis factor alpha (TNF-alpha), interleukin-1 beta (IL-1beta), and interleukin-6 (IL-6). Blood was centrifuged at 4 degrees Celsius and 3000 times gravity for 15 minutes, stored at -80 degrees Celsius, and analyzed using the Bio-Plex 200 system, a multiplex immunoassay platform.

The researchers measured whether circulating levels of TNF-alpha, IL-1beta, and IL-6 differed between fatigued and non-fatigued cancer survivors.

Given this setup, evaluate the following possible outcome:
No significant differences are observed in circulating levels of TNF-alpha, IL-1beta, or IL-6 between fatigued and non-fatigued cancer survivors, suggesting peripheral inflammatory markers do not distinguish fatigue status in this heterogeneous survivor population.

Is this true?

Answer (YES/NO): NO